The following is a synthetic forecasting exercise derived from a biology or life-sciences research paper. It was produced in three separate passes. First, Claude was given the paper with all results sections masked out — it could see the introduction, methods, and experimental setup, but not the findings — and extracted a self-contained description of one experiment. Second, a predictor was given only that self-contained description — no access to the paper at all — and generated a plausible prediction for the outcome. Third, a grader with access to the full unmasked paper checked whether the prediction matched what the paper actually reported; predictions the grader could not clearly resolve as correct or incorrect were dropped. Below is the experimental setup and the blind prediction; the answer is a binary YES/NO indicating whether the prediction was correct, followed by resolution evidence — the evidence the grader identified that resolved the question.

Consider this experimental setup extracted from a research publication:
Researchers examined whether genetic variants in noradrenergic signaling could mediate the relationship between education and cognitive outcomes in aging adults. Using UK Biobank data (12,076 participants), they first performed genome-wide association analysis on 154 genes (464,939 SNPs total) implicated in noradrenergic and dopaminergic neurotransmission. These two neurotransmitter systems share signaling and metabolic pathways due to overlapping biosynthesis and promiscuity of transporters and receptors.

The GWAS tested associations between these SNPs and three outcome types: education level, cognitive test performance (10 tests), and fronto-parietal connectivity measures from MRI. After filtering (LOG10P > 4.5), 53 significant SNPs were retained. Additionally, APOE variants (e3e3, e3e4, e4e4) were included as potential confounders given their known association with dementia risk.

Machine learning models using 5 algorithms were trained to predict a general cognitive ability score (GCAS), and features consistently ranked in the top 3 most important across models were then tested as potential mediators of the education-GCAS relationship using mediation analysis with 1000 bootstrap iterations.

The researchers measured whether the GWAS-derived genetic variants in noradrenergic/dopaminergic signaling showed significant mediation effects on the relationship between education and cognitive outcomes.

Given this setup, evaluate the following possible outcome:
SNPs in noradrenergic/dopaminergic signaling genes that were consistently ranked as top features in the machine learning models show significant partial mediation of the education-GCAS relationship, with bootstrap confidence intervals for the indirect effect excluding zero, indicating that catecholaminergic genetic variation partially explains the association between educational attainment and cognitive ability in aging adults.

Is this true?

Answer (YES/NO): NO